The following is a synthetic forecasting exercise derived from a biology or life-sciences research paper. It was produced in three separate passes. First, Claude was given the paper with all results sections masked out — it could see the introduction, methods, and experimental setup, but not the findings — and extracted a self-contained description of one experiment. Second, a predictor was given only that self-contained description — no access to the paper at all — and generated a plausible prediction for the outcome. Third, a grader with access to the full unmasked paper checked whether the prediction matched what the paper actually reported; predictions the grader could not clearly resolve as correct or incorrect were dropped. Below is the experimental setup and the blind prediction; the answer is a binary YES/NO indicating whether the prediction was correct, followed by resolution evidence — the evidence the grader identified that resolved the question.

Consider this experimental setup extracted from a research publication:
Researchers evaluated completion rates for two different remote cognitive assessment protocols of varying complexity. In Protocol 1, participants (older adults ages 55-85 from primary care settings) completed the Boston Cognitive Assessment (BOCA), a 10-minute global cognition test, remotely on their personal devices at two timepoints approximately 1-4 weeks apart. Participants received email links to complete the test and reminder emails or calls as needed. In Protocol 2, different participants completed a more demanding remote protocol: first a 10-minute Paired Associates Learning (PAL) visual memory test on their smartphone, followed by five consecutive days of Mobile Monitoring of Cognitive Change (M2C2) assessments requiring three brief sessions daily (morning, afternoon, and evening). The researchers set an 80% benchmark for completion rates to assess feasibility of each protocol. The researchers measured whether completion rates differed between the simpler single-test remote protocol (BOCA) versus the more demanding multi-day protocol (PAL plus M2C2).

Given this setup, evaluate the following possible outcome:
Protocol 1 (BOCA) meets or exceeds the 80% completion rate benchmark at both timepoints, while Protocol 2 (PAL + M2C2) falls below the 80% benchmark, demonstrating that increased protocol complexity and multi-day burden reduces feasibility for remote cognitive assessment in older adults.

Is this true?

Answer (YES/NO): NO